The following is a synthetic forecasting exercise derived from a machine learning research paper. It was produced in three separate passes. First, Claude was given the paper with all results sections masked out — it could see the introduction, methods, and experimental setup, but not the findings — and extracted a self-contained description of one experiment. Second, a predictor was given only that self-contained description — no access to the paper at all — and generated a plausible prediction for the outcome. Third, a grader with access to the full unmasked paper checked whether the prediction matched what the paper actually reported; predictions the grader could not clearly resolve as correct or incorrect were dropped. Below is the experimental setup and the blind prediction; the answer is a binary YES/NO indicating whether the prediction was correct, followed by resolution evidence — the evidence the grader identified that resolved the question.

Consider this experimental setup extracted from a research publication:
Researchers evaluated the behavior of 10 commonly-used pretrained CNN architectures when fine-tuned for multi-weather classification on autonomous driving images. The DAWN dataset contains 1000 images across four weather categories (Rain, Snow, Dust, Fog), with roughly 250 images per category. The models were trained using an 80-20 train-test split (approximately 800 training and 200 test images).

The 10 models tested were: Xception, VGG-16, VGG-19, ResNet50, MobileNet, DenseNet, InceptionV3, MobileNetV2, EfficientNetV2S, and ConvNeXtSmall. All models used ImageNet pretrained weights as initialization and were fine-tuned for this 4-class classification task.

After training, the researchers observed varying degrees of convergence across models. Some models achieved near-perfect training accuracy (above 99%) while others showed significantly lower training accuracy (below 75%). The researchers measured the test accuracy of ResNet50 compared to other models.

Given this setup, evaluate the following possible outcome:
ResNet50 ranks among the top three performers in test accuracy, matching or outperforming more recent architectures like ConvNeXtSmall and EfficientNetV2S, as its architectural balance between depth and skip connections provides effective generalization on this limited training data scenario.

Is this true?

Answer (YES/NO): NO